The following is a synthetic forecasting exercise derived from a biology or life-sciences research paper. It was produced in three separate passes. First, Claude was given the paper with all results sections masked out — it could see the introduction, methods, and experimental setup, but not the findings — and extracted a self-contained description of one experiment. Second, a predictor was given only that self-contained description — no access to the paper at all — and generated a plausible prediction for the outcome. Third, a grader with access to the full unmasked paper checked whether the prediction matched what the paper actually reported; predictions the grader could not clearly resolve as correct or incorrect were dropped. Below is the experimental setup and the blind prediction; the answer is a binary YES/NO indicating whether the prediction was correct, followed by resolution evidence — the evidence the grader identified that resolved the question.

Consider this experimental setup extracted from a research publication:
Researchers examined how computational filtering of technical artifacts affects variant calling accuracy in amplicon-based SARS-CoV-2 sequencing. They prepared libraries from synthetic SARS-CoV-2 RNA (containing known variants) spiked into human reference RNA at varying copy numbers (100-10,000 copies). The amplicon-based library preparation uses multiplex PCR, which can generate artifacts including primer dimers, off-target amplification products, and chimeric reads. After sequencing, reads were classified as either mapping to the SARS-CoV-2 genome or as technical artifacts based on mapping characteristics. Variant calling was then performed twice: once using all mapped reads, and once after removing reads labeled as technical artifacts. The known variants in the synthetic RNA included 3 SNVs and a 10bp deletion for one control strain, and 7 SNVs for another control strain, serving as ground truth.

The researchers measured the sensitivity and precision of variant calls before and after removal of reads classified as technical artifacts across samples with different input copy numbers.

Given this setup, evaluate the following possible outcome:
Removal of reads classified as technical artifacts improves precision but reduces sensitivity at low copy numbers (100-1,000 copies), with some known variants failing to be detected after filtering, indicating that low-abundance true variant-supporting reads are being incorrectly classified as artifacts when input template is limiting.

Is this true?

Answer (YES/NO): NO